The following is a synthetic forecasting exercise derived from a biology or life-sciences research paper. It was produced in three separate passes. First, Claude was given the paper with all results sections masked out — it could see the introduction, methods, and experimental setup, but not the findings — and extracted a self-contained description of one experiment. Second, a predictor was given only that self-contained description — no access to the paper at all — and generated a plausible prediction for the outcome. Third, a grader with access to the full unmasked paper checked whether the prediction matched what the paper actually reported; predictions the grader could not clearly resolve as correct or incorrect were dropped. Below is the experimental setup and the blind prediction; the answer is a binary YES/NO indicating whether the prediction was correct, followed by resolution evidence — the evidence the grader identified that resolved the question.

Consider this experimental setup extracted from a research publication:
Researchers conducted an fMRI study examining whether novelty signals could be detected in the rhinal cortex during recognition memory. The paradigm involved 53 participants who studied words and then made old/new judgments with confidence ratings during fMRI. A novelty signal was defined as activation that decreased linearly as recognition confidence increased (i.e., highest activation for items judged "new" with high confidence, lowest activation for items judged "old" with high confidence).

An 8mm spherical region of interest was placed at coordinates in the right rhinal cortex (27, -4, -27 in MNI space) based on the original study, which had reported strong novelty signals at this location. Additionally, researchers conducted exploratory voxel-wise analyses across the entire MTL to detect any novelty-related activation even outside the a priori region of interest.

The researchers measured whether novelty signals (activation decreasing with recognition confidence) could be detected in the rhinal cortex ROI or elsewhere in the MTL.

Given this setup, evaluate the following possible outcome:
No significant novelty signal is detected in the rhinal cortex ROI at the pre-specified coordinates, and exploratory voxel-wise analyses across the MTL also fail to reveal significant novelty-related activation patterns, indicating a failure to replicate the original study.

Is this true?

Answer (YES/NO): YES